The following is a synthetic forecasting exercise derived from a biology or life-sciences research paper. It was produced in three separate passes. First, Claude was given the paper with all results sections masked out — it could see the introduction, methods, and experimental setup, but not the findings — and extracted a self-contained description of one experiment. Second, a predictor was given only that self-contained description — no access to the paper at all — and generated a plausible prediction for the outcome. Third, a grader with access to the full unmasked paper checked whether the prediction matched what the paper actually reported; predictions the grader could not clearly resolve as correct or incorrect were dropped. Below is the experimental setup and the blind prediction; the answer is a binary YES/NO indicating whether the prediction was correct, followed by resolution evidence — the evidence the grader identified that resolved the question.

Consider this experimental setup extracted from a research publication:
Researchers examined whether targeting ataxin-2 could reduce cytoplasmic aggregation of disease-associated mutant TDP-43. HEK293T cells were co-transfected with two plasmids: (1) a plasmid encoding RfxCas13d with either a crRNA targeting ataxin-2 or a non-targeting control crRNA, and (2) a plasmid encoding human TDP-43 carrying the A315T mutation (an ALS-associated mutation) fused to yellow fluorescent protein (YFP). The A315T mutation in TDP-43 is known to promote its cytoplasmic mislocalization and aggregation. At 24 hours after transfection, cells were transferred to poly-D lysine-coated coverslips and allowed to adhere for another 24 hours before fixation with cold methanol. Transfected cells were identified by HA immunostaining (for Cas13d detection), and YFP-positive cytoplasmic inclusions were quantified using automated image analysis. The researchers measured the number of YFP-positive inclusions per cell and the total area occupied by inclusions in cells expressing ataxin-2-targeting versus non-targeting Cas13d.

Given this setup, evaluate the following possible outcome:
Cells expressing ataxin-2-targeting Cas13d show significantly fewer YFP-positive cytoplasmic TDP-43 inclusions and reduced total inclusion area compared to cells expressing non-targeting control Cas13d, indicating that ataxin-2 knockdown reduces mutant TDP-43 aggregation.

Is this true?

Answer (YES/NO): YES